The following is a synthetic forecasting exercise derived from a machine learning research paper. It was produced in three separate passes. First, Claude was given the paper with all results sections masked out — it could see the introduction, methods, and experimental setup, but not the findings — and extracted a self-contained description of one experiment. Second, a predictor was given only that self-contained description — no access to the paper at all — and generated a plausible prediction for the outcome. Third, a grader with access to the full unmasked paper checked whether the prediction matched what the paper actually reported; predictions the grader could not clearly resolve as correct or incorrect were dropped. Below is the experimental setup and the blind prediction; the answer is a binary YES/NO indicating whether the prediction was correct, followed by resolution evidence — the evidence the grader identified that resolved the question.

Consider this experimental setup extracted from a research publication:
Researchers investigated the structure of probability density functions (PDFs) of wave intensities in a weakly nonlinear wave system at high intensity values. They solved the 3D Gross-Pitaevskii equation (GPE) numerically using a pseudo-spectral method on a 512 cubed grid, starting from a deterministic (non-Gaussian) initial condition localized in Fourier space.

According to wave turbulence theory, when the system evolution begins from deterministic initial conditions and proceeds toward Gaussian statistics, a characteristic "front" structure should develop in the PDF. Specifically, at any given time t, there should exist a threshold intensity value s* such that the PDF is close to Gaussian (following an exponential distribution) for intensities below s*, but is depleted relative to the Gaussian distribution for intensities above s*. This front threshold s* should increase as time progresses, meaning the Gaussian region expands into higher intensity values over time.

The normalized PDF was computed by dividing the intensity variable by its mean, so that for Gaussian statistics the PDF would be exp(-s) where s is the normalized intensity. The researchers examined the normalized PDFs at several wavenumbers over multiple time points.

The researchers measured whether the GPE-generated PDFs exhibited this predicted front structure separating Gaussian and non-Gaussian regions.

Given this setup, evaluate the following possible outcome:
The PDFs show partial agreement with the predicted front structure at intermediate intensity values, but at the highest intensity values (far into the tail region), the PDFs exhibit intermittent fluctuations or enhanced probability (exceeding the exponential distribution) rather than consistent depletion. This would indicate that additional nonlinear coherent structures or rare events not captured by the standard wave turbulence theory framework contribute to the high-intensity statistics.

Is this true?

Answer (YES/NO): NO